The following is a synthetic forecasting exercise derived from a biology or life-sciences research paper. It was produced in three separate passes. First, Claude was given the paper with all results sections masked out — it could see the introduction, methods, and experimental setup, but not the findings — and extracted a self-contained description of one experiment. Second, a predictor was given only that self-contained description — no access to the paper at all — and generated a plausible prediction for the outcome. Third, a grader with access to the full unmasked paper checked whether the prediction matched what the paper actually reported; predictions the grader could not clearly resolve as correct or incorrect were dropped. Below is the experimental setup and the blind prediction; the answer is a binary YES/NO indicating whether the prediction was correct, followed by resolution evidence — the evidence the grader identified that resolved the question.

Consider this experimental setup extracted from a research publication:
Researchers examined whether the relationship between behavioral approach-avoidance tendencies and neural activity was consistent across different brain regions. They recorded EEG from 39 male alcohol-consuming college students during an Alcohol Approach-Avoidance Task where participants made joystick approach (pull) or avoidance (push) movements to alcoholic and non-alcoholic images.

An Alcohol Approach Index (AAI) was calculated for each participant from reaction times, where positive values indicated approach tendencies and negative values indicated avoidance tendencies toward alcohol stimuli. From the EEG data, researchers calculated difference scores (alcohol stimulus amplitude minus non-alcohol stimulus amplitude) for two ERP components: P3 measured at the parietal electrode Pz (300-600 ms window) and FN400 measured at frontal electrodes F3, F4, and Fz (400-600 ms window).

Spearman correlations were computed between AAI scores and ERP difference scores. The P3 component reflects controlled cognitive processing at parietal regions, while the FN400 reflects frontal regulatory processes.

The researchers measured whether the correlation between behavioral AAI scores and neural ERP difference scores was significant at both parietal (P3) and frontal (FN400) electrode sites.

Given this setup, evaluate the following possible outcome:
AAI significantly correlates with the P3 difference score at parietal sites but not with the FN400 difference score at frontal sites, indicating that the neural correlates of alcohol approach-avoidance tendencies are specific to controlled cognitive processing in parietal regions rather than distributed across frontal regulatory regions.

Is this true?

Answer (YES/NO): NO